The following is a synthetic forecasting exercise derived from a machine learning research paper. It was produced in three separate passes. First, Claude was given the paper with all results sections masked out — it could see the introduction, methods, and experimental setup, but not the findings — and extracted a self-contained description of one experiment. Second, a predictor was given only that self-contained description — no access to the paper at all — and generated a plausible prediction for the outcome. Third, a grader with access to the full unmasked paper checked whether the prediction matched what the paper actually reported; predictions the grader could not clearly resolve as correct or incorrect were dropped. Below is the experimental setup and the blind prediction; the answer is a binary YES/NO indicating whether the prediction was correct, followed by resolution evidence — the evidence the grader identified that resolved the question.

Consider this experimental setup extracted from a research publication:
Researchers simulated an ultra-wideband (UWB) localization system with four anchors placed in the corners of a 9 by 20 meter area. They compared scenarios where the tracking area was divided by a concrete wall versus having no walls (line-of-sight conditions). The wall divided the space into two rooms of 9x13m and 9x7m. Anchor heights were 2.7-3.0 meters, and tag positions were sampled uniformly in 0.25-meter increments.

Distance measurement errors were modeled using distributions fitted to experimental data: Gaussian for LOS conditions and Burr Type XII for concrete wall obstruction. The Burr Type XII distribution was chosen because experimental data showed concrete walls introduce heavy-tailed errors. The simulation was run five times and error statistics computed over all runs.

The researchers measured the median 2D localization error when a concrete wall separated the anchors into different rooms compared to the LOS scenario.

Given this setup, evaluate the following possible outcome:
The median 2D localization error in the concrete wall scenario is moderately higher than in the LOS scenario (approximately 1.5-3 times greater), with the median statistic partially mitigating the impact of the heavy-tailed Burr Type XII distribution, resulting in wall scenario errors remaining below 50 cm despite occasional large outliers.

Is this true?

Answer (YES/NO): YES